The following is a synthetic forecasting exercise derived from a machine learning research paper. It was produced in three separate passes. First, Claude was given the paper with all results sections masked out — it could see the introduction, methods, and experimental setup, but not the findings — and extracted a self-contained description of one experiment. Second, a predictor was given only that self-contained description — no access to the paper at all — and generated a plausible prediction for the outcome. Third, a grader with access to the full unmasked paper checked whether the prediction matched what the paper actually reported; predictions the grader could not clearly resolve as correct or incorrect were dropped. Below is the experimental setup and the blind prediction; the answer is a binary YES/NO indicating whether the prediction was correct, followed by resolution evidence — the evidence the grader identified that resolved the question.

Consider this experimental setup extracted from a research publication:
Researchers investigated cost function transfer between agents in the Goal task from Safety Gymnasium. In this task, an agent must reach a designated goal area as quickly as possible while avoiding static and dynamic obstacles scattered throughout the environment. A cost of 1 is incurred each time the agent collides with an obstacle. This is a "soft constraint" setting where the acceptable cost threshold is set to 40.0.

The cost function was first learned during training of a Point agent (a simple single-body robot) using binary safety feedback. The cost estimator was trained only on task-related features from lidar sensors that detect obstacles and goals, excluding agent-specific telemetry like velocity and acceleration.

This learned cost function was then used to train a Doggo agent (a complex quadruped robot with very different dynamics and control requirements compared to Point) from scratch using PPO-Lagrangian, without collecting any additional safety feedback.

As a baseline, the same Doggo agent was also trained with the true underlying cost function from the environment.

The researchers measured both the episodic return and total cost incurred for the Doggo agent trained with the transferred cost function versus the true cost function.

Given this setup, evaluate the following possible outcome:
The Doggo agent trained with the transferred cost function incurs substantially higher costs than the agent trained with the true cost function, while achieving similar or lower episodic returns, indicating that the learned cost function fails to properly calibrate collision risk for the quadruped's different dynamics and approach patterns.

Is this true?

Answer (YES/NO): NO